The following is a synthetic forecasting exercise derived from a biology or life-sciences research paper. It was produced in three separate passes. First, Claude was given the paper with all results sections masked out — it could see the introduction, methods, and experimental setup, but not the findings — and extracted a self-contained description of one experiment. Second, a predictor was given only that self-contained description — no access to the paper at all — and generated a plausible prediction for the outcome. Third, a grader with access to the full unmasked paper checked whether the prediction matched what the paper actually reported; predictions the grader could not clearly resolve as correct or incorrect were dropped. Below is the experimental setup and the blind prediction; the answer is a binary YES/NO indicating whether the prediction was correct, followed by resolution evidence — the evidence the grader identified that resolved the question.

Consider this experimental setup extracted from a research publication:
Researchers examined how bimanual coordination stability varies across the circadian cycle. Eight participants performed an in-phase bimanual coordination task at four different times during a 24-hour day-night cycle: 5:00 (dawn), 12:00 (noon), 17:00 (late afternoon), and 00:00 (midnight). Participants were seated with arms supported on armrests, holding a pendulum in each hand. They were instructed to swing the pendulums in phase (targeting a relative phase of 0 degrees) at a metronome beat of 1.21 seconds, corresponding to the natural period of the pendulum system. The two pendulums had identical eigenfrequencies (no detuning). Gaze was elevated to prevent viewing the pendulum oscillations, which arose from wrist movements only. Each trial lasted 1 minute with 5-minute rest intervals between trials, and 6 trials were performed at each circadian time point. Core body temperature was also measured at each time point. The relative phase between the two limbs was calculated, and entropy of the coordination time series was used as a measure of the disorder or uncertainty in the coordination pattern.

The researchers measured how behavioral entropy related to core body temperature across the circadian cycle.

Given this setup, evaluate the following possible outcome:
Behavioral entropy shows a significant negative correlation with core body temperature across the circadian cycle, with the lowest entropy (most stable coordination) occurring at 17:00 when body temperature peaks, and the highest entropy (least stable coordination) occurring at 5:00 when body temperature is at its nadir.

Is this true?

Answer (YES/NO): YES